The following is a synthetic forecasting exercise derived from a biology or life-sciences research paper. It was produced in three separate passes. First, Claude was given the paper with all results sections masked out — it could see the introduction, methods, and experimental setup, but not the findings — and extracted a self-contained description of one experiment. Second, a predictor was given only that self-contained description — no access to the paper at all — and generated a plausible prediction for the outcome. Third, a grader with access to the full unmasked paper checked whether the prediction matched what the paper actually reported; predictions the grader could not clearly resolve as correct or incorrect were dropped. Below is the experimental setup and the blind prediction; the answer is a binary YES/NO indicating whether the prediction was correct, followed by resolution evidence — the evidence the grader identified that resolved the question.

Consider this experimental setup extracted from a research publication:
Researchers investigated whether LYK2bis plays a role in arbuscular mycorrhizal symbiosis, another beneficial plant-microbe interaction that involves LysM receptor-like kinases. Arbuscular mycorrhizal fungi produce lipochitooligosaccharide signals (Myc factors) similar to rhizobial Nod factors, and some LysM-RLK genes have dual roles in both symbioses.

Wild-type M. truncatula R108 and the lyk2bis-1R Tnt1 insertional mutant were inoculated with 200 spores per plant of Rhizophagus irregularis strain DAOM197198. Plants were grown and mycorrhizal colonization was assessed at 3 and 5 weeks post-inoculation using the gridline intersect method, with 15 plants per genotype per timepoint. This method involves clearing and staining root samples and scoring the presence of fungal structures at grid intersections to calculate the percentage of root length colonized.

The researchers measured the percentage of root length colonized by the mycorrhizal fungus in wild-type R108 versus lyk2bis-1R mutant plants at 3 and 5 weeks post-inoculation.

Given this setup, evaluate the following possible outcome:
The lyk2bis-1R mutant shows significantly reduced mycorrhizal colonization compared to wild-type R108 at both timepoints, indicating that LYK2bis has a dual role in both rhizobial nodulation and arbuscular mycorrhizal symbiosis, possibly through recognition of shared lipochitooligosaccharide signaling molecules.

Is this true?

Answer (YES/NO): NO